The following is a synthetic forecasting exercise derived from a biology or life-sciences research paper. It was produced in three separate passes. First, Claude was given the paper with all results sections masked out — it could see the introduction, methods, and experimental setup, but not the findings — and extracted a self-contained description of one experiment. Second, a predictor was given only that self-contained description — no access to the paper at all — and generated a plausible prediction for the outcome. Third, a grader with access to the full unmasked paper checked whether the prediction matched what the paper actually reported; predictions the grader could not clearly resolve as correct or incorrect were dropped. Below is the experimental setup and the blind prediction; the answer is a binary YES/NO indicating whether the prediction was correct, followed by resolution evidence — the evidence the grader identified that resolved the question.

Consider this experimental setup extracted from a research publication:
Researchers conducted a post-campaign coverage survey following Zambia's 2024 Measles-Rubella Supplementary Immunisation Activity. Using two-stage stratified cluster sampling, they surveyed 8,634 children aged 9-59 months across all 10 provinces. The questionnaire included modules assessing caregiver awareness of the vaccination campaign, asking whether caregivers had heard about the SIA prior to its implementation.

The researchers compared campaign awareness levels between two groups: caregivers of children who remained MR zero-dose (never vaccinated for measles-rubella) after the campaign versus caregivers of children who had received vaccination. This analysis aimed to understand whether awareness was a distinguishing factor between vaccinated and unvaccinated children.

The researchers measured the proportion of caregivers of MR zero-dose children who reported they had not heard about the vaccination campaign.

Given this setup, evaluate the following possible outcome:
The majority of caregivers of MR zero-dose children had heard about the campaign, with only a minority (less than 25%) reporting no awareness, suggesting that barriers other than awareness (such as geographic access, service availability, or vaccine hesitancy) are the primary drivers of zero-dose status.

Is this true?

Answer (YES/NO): NO